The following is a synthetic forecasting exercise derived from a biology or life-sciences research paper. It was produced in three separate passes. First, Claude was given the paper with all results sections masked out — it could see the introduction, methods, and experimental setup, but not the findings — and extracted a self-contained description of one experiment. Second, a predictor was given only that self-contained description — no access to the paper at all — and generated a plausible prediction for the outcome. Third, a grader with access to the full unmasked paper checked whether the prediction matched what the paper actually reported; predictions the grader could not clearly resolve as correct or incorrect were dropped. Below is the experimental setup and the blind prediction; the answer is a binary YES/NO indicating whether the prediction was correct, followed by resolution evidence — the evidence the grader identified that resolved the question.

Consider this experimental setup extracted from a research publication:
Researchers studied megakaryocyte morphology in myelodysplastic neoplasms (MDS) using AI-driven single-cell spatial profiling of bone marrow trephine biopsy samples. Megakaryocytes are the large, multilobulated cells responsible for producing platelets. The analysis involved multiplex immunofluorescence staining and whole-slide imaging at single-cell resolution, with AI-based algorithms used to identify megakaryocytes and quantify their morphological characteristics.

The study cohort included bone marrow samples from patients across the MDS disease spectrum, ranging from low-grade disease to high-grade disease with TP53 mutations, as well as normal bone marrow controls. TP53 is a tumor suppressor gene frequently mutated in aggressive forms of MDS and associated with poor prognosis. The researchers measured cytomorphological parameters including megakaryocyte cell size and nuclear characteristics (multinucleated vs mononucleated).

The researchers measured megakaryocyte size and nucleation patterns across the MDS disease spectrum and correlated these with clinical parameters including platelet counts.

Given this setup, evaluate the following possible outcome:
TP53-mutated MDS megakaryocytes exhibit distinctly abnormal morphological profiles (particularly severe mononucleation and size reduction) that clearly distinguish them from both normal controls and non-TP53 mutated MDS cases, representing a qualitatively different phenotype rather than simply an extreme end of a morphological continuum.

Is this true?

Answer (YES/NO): NO